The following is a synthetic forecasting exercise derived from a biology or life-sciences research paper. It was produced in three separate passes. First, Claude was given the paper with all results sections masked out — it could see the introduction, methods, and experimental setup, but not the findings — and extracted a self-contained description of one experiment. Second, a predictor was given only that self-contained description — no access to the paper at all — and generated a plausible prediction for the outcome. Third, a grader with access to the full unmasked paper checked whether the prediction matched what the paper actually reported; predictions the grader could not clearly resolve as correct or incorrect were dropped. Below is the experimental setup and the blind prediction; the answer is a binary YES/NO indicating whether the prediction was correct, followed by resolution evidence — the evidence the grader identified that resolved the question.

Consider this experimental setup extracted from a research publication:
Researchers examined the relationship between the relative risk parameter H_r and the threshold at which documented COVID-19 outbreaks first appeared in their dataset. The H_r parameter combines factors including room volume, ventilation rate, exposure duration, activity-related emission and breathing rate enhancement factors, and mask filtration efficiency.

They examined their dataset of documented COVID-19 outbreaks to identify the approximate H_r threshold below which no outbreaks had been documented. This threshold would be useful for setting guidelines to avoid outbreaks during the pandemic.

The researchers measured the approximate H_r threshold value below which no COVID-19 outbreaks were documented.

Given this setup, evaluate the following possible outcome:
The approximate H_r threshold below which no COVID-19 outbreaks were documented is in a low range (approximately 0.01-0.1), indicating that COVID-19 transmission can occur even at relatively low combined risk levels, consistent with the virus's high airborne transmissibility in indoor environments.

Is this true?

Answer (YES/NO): NO